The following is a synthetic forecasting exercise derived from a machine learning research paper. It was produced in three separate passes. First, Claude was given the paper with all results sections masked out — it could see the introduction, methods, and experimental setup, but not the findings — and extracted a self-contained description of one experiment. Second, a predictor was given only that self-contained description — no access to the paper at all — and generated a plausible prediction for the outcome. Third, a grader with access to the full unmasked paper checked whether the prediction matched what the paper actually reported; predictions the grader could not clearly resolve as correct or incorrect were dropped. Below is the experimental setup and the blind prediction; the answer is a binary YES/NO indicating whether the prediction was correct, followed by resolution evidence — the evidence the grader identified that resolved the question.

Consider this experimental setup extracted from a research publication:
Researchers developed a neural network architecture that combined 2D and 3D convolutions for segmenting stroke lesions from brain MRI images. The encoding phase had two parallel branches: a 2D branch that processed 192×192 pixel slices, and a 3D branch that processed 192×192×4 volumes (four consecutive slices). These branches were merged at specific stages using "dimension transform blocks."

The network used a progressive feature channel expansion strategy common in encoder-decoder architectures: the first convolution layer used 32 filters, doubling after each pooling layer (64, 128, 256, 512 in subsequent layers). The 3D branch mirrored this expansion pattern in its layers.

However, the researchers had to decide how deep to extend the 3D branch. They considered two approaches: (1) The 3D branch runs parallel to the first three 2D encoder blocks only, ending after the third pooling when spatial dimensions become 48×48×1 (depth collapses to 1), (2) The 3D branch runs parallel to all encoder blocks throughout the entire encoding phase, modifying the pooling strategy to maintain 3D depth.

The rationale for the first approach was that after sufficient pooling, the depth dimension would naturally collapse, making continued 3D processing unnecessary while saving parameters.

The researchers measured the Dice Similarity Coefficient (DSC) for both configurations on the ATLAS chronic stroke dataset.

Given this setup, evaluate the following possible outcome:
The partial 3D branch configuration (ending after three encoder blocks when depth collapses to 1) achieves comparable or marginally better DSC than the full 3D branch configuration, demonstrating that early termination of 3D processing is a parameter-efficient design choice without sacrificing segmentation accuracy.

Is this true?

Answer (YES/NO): YES